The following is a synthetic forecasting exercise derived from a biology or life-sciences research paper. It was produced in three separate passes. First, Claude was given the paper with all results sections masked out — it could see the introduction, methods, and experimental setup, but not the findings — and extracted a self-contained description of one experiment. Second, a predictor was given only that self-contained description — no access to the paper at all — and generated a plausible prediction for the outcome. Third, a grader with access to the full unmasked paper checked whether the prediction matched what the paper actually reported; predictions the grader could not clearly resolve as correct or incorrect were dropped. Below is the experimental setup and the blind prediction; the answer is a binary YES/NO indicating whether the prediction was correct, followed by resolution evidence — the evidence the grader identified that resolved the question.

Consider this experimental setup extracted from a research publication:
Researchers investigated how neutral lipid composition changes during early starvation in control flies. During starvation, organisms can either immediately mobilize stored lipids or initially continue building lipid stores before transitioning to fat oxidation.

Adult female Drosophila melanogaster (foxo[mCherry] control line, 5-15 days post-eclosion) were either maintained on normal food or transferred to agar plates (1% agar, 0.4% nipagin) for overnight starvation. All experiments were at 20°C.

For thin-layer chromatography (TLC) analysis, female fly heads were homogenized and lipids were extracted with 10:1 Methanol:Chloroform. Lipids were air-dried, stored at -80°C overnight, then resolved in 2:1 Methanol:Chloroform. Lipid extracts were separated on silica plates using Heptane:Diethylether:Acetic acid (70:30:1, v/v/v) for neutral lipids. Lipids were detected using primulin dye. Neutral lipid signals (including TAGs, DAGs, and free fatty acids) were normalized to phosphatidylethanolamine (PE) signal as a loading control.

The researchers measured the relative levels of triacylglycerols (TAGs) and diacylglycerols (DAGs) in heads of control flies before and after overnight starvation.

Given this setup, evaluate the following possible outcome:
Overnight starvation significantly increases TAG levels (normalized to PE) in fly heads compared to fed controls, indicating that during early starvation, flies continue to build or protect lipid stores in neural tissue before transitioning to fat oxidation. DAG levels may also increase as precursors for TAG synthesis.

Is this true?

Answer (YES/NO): NO